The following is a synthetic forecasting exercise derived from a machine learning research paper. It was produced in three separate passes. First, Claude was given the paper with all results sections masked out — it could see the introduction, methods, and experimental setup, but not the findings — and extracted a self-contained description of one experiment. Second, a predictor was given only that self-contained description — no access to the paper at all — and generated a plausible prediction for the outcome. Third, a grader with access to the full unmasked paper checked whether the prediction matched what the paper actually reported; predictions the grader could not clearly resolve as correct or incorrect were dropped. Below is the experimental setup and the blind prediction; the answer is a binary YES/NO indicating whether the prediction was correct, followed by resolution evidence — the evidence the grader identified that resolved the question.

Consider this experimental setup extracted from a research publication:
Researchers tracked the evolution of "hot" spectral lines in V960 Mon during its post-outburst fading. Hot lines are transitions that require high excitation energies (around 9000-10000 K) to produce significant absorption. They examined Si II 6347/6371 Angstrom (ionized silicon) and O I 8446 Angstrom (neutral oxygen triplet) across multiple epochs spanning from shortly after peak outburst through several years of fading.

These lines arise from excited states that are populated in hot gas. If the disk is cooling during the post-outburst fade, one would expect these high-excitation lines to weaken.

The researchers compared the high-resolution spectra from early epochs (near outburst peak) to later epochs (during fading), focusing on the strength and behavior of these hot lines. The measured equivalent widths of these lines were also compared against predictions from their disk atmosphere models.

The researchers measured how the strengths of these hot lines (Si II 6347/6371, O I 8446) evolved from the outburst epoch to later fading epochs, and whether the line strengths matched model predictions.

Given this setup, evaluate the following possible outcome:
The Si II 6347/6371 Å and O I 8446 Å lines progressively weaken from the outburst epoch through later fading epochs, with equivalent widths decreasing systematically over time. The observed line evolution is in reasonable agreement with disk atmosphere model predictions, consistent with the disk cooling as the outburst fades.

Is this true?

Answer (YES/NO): NO